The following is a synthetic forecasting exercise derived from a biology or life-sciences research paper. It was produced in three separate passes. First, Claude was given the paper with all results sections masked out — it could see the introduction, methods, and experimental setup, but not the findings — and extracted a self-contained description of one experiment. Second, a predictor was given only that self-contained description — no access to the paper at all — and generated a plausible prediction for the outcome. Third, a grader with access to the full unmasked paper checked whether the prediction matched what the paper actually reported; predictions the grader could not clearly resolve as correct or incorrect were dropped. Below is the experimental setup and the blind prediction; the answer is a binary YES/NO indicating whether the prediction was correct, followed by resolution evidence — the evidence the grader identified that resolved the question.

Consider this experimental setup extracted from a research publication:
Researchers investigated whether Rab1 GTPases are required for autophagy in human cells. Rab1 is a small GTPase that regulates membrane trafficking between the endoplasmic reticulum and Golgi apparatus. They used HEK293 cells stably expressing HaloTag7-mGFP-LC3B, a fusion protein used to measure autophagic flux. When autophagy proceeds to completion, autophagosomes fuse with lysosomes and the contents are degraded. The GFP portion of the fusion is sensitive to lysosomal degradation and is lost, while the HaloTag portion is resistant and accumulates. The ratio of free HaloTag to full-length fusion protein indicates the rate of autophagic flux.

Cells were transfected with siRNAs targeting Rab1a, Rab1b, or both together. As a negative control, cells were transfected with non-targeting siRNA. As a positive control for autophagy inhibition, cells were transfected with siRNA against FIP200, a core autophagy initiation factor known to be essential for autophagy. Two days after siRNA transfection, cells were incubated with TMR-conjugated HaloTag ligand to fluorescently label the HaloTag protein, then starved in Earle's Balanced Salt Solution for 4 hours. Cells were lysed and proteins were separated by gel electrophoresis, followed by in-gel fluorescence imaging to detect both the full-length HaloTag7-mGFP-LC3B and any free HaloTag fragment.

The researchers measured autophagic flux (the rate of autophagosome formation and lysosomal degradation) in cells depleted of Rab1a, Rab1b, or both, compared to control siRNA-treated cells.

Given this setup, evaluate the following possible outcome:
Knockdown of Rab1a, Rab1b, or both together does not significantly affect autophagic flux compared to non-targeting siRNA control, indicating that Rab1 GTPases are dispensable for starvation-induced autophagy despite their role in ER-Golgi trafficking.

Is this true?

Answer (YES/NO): NO